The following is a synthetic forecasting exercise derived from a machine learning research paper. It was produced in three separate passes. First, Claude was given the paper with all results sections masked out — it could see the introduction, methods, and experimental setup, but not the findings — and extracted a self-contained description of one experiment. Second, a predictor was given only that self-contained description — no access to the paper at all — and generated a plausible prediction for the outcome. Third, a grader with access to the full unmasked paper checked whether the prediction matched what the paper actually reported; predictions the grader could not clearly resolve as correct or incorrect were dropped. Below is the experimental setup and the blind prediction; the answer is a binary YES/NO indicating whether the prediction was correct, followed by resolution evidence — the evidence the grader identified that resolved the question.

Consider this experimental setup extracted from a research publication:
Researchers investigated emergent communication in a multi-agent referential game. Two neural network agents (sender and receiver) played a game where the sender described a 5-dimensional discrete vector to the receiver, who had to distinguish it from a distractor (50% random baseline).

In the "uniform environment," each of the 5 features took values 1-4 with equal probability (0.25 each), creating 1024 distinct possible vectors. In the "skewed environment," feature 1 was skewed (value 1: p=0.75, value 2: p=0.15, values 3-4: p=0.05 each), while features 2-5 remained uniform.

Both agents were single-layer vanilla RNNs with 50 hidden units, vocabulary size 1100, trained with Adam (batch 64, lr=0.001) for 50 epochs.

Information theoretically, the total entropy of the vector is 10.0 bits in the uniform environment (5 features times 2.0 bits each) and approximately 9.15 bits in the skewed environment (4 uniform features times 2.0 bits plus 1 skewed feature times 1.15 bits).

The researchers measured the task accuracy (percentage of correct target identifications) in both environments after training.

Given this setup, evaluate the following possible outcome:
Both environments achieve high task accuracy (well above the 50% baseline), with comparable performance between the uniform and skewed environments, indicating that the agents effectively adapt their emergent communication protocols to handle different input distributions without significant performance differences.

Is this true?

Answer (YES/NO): YES